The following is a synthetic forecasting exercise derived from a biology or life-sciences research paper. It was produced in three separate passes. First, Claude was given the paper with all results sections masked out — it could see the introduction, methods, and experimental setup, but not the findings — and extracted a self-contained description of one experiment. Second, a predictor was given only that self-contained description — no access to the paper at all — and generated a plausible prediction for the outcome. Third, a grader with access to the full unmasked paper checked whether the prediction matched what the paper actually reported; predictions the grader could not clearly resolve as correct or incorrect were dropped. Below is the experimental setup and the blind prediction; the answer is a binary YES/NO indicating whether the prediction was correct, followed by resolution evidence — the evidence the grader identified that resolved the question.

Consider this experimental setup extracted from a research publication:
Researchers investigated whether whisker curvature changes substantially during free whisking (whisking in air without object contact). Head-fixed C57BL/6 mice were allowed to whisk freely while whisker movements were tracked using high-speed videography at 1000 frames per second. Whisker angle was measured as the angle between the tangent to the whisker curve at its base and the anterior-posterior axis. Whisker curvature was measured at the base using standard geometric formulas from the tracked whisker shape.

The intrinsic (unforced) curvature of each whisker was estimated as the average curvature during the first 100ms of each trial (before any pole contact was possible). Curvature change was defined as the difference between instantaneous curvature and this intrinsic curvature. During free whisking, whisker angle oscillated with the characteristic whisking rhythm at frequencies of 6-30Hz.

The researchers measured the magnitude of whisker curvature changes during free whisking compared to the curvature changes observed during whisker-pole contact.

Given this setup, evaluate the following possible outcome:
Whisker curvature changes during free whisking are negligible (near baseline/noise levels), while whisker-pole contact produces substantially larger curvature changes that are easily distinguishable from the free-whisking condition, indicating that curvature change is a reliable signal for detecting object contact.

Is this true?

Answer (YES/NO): YES